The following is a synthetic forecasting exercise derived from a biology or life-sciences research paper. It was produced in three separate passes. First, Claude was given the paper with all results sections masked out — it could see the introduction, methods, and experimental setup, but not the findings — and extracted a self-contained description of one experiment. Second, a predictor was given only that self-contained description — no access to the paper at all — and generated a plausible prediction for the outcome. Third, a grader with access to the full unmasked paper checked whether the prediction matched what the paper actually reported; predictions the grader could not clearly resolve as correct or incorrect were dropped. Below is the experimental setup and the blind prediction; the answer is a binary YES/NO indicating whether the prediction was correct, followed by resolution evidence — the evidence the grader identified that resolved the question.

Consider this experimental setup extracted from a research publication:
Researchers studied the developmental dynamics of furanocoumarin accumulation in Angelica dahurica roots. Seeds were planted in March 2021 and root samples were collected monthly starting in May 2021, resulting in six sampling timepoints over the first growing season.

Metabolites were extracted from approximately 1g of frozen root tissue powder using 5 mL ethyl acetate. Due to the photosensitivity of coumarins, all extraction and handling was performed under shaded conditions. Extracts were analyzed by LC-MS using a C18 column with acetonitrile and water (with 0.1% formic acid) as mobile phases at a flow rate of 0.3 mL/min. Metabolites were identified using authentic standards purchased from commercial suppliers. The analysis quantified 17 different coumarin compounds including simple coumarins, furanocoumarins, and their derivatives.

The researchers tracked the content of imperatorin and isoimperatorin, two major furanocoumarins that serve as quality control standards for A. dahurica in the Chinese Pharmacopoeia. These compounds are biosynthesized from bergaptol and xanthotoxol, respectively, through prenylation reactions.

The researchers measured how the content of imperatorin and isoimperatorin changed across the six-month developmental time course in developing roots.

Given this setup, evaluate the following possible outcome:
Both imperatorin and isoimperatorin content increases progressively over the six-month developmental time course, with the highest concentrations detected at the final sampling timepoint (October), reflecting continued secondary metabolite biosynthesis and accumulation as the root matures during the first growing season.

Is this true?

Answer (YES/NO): NO